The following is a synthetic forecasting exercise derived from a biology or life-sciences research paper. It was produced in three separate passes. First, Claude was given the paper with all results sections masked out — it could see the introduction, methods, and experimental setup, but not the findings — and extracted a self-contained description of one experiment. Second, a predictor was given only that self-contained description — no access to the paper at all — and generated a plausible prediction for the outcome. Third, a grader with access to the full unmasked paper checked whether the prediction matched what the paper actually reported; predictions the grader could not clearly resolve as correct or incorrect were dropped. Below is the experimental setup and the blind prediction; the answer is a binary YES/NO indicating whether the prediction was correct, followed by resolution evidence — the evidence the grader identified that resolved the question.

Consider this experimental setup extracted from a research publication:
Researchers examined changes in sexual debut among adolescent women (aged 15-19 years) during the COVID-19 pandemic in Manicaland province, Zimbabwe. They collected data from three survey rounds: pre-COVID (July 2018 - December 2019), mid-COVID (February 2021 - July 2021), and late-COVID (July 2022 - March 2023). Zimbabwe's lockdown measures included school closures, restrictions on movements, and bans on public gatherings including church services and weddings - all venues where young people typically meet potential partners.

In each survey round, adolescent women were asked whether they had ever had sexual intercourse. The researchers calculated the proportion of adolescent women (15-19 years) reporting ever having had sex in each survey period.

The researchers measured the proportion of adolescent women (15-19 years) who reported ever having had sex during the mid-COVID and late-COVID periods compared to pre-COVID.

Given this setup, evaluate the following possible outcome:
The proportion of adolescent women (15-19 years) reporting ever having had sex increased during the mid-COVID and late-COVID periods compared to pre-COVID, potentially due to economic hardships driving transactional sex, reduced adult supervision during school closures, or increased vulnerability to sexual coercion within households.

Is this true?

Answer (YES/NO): NO